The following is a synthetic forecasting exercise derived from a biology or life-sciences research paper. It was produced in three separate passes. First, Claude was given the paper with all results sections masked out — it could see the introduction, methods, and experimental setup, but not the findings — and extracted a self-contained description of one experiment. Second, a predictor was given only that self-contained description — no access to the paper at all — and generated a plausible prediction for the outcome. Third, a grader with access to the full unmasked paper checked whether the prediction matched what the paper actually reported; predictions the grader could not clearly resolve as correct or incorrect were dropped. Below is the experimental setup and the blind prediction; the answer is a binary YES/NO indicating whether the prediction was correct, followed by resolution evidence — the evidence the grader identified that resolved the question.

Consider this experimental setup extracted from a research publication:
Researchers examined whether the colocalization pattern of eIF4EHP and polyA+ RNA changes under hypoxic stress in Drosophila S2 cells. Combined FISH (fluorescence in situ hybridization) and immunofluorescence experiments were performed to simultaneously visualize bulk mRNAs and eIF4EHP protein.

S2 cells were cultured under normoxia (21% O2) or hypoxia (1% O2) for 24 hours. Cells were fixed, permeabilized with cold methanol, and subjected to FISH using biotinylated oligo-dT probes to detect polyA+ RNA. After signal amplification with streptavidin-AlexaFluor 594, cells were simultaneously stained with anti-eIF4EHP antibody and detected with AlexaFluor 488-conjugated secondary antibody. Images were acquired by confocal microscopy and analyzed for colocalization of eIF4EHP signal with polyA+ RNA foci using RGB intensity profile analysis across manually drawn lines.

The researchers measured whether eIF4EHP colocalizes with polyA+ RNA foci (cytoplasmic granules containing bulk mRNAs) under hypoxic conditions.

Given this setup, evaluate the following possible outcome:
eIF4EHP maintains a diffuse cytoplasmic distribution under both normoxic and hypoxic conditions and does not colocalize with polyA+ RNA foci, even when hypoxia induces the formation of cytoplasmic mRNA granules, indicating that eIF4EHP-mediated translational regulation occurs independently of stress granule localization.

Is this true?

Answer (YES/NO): NO